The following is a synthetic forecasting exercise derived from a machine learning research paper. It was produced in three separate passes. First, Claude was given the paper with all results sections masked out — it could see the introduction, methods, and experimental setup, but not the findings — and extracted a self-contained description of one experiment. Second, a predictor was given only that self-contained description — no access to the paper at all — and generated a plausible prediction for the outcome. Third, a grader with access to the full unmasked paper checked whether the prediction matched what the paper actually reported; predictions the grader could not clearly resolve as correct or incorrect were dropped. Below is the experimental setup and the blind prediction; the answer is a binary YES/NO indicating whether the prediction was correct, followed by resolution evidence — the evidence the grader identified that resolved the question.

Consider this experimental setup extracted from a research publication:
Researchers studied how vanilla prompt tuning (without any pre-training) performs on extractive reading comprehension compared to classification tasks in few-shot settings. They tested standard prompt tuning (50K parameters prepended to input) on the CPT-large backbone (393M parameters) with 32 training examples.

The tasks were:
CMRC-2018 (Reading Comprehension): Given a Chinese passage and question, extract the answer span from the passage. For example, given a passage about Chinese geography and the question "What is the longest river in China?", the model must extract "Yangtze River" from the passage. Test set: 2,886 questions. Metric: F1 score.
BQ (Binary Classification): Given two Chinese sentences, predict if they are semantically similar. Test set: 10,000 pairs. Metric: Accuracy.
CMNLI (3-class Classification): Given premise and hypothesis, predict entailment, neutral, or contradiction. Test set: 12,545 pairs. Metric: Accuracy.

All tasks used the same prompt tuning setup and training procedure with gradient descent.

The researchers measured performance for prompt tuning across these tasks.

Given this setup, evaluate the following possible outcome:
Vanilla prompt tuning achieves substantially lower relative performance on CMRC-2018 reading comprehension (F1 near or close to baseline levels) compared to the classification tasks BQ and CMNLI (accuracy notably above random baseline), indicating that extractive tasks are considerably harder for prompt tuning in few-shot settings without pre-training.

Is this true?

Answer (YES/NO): NO